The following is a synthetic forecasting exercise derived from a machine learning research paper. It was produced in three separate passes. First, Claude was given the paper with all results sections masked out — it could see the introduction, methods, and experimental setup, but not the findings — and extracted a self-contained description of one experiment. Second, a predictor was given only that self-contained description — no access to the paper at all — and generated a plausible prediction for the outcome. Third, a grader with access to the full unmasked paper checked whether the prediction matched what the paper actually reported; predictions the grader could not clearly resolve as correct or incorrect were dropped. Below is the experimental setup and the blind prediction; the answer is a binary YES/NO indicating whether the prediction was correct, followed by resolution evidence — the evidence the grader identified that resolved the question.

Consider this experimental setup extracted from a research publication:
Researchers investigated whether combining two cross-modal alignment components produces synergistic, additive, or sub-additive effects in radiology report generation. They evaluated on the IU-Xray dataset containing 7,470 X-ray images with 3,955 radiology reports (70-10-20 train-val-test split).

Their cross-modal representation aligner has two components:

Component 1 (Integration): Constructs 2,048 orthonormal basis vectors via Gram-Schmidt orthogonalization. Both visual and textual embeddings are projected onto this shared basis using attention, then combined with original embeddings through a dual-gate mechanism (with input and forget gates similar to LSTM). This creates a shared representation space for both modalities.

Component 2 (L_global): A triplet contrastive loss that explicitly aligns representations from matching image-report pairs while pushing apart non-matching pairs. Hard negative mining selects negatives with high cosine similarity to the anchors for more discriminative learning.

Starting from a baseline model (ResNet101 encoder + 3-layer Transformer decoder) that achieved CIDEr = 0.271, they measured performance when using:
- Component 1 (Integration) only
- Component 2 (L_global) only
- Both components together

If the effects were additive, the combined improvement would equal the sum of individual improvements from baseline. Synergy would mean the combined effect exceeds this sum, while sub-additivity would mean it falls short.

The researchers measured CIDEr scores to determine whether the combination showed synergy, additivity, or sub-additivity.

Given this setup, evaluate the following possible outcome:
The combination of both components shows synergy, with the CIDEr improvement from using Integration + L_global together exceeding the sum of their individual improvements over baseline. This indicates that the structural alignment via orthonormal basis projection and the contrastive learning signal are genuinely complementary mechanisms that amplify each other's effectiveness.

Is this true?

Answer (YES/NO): NO